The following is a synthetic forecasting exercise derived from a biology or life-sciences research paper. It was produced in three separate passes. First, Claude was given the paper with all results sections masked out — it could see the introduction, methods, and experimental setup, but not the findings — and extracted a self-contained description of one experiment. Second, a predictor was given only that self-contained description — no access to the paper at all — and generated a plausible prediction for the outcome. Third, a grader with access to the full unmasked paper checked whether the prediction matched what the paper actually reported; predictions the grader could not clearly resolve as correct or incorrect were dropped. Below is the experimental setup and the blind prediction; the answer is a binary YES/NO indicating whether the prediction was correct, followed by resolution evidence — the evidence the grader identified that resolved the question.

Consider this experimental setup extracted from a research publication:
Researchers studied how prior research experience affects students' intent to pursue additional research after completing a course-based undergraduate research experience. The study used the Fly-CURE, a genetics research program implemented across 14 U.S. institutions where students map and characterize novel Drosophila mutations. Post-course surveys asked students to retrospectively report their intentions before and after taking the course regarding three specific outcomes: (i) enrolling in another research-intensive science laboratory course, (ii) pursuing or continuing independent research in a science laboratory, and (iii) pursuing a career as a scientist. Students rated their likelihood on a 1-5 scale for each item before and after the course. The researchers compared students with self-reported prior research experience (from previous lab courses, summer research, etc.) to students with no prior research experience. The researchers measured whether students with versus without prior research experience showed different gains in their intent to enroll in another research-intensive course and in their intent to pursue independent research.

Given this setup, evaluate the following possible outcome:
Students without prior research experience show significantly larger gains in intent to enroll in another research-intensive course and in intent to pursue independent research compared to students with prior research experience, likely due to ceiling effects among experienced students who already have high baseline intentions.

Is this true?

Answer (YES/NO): NO